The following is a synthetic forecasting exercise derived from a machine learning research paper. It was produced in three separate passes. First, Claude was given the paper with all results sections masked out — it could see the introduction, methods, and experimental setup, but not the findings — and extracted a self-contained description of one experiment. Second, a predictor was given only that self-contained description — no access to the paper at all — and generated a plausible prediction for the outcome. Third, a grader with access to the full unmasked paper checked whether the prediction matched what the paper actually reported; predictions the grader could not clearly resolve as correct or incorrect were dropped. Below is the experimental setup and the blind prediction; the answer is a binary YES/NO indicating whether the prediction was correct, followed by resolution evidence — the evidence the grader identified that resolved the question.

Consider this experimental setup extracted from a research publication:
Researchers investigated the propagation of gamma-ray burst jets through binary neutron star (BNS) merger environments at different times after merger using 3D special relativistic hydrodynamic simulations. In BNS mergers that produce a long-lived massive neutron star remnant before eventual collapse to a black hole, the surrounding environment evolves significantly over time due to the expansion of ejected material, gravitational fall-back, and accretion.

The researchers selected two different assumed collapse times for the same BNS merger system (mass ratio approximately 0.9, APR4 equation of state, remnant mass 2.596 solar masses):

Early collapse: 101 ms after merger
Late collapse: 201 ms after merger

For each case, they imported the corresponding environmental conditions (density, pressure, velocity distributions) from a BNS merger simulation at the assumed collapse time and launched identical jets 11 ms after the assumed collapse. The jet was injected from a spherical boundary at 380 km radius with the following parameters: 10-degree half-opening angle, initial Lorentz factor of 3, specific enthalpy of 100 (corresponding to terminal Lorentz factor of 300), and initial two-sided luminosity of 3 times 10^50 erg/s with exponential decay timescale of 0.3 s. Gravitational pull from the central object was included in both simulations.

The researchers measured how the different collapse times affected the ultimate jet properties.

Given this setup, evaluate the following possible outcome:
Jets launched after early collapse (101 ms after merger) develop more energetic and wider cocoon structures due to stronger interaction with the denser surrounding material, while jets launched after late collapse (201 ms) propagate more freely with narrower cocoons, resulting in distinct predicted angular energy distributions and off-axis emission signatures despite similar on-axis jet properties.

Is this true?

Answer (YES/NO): NO